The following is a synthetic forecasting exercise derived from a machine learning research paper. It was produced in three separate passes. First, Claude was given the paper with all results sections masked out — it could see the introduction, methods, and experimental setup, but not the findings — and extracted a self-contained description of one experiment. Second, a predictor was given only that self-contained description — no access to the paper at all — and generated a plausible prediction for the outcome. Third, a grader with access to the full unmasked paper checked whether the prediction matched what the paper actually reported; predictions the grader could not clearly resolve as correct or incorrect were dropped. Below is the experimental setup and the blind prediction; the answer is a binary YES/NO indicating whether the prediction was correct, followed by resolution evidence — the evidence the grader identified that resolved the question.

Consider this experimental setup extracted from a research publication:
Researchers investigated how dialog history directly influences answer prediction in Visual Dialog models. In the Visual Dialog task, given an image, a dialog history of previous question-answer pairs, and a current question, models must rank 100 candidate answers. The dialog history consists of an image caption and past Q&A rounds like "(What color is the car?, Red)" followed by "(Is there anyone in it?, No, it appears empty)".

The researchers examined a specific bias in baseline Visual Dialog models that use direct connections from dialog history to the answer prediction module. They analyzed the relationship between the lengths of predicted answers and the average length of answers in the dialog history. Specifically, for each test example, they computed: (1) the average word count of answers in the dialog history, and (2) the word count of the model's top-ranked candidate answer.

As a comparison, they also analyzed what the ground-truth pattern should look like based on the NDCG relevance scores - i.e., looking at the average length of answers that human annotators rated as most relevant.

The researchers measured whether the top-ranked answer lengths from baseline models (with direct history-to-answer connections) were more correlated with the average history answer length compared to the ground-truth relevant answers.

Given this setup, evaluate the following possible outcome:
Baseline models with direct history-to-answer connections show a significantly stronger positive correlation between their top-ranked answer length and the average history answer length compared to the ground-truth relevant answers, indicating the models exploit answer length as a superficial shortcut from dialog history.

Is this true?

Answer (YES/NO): YES